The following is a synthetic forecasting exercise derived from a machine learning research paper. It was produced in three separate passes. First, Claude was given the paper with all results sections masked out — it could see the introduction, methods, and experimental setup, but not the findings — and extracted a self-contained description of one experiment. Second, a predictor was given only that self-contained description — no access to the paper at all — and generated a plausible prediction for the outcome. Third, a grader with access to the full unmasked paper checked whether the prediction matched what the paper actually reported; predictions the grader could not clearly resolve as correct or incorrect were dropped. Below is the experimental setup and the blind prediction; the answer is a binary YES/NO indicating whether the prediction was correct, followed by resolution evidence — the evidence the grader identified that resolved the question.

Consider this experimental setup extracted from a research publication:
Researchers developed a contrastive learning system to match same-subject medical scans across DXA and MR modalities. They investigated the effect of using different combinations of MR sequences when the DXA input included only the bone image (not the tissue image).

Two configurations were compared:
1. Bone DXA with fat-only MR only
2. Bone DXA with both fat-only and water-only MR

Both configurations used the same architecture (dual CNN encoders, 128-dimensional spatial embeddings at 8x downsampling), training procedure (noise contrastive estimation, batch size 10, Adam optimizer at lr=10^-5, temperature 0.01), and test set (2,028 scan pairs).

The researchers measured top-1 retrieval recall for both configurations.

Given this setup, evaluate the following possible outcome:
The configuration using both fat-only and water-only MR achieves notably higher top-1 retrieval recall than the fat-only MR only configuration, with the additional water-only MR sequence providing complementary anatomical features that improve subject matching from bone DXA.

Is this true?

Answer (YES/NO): NO